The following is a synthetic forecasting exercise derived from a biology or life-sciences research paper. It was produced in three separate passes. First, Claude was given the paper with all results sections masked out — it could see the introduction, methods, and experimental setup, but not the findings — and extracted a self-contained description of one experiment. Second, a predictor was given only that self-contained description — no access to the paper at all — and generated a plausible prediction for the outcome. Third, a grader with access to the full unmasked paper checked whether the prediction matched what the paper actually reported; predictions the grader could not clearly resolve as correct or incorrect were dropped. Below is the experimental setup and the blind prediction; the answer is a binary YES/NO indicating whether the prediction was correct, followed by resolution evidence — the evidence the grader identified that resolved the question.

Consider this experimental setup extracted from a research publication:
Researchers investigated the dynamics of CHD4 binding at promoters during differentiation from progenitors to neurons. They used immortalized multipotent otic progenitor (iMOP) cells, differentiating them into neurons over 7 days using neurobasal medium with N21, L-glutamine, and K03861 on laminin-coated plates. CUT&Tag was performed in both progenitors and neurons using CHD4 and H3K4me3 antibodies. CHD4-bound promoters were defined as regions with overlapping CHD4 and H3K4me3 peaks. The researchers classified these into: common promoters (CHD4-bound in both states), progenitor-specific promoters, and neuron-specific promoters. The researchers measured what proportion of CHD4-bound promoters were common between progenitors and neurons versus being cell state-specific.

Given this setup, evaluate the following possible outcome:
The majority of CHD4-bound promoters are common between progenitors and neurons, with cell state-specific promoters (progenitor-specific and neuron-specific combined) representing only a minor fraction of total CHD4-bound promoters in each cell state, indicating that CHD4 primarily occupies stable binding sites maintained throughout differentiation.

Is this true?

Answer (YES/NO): NO